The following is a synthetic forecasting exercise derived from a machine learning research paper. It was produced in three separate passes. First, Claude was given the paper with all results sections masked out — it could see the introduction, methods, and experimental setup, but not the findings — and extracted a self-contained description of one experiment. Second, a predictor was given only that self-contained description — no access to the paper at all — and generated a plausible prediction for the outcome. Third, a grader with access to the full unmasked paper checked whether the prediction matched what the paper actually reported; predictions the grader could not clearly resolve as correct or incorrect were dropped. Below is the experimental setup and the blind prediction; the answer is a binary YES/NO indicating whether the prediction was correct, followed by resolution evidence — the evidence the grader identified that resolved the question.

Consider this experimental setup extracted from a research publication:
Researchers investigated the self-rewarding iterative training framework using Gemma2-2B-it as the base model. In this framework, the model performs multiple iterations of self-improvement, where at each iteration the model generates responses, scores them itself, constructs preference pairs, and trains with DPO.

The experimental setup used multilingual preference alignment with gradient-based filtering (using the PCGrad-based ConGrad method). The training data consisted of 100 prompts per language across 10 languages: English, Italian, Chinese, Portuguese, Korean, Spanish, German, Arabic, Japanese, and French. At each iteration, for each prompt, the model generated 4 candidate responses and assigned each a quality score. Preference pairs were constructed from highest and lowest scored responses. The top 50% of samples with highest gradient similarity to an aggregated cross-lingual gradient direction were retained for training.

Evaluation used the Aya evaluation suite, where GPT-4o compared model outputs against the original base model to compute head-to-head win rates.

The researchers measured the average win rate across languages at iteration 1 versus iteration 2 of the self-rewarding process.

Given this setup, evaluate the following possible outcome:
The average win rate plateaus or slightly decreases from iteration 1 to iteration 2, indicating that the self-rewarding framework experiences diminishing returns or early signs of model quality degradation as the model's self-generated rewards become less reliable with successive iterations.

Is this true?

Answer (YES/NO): NO